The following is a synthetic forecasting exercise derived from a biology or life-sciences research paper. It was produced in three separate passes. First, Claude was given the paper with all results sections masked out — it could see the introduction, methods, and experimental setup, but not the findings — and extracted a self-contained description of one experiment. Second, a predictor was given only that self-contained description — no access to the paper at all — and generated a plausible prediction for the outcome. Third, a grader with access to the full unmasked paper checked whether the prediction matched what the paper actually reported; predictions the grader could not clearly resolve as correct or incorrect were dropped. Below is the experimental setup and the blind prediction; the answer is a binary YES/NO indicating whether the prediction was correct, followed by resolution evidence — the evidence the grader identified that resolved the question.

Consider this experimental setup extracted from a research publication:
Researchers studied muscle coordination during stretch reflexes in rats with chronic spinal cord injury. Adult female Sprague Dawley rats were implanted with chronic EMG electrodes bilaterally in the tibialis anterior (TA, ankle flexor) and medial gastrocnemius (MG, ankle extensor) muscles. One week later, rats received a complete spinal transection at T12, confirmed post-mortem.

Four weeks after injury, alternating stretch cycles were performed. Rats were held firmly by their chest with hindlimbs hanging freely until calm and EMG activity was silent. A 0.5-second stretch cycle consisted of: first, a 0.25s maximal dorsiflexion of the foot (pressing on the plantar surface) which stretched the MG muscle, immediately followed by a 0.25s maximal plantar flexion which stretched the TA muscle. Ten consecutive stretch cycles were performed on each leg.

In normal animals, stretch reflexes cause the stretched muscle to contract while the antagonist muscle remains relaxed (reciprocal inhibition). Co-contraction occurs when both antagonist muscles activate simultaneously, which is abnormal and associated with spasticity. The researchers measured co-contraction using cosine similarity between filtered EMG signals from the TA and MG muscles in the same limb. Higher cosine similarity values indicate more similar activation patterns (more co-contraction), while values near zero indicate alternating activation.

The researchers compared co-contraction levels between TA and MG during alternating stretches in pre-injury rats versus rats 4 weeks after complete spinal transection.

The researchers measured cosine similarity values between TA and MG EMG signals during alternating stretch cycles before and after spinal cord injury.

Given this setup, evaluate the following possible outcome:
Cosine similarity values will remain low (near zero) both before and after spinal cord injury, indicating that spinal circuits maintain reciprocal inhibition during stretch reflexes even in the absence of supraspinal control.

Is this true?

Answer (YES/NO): NO